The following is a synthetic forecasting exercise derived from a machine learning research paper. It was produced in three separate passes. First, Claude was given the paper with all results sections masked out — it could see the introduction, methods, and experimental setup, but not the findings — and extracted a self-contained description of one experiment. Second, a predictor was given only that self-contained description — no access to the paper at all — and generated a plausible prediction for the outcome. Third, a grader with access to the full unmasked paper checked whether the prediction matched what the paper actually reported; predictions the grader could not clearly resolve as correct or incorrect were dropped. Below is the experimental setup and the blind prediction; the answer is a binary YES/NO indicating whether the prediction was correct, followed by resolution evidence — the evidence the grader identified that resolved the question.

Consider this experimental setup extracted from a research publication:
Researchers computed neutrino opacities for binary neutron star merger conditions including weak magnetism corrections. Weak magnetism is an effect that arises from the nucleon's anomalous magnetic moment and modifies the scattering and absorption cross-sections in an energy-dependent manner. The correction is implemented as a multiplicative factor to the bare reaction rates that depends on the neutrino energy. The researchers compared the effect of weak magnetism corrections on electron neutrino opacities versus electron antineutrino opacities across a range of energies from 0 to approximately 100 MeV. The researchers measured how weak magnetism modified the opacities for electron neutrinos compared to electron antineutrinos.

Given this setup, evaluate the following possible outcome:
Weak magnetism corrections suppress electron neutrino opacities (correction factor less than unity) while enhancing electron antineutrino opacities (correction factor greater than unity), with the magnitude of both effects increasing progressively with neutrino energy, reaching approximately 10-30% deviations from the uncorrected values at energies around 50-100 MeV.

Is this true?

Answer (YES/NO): NO